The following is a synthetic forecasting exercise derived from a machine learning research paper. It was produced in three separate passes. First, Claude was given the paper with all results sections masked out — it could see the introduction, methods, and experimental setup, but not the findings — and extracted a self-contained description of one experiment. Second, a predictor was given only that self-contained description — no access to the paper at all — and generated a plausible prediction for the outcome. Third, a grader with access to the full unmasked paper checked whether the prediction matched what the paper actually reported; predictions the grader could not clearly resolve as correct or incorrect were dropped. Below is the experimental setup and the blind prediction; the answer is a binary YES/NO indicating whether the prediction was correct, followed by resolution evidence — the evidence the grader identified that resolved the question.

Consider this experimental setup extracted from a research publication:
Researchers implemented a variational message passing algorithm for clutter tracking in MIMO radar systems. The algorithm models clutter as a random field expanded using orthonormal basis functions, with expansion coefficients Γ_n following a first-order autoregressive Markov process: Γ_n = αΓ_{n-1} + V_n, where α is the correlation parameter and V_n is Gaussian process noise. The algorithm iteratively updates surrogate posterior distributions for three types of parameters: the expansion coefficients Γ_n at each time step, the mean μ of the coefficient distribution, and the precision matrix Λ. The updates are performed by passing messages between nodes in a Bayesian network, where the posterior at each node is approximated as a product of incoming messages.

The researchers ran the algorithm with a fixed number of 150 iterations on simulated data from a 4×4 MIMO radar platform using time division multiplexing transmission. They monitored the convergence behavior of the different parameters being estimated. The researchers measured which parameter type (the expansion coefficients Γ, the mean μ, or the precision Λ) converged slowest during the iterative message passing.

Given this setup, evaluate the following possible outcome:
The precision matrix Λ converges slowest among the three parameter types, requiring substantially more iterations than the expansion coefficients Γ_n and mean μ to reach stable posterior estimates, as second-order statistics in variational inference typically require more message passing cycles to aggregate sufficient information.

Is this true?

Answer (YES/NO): YES